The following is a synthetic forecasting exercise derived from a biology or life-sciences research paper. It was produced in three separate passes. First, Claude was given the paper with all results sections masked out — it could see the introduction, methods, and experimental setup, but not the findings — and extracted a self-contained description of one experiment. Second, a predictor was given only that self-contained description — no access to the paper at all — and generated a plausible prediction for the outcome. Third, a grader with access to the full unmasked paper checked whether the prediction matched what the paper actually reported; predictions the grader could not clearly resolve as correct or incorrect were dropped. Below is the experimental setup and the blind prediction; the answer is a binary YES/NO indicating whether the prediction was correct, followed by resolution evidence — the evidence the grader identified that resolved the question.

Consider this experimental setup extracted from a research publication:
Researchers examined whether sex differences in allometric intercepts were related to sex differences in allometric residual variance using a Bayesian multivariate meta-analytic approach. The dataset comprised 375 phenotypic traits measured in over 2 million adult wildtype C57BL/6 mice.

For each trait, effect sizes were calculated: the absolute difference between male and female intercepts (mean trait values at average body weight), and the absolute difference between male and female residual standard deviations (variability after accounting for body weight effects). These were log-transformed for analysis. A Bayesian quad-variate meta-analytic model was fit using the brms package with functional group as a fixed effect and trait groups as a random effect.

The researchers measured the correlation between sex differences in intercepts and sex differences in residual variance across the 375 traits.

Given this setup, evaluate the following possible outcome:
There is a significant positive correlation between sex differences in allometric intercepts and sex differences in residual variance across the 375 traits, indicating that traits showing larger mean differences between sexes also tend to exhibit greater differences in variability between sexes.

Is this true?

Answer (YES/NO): NO